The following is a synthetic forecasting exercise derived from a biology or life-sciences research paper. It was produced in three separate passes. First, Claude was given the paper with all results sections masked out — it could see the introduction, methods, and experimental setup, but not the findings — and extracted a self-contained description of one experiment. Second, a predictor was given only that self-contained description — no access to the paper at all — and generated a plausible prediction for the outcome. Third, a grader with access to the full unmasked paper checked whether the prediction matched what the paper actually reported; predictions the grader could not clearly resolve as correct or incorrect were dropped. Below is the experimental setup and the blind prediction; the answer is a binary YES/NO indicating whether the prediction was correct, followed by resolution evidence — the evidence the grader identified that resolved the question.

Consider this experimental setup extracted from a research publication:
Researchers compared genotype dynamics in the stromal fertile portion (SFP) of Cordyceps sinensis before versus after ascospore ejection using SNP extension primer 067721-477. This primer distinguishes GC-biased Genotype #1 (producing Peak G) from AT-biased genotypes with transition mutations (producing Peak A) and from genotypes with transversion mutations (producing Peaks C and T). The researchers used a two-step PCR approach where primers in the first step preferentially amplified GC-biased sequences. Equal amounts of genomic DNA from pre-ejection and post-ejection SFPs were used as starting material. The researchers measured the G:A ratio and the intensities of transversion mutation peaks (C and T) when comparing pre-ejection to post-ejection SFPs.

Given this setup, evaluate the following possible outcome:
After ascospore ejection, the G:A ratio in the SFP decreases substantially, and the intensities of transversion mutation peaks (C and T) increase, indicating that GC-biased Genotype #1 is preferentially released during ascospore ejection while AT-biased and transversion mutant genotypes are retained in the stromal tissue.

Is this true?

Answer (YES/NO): NO